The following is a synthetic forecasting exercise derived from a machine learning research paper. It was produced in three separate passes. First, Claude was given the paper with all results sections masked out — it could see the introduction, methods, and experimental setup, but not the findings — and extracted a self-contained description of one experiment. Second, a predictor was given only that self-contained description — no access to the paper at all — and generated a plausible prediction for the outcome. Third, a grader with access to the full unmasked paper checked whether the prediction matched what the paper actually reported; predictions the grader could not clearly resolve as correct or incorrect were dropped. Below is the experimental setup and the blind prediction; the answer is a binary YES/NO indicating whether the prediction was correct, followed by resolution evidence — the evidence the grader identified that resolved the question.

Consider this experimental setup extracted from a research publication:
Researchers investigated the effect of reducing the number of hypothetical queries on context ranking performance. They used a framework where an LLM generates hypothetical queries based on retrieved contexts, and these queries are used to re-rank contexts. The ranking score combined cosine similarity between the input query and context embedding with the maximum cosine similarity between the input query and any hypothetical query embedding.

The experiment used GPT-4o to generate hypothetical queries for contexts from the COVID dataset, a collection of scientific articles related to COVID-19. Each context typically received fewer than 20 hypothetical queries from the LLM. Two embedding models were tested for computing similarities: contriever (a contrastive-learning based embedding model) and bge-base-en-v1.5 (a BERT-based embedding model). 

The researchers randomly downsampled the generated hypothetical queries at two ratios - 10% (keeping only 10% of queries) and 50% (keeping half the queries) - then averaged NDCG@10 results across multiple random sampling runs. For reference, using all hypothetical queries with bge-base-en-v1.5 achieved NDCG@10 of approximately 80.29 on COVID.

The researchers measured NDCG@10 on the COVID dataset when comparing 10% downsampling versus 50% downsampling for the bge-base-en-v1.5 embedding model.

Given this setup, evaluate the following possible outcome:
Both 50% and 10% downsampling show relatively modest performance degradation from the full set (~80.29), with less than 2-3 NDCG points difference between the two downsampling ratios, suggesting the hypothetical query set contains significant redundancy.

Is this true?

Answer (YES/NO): YES